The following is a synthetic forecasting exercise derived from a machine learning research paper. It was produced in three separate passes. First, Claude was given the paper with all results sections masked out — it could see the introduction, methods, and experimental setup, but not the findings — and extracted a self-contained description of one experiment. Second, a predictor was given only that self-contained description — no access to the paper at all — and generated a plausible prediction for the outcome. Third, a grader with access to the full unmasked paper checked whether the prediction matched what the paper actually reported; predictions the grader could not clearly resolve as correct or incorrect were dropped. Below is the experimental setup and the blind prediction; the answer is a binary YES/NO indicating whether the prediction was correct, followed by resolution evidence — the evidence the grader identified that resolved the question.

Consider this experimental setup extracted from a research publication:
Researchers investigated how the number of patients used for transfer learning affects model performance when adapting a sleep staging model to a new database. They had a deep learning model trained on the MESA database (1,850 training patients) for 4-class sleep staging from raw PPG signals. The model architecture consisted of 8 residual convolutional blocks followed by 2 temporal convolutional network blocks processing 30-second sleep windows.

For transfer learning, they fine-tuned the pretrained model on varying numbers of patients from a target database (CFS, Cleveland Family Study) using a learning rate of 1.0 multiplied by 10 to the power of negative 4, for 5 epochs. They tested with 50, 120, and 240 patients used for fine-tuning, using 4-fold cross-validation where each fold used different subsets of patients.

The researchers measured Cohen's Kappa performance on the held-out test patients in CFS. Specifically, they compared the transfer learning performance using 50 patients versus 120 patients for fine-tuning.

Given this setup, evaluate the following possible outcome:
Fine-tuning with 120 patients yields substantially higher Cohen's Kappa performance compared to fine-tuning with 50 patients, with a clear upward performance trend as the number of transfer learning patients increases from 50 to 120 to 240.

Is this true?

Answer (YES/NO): NO